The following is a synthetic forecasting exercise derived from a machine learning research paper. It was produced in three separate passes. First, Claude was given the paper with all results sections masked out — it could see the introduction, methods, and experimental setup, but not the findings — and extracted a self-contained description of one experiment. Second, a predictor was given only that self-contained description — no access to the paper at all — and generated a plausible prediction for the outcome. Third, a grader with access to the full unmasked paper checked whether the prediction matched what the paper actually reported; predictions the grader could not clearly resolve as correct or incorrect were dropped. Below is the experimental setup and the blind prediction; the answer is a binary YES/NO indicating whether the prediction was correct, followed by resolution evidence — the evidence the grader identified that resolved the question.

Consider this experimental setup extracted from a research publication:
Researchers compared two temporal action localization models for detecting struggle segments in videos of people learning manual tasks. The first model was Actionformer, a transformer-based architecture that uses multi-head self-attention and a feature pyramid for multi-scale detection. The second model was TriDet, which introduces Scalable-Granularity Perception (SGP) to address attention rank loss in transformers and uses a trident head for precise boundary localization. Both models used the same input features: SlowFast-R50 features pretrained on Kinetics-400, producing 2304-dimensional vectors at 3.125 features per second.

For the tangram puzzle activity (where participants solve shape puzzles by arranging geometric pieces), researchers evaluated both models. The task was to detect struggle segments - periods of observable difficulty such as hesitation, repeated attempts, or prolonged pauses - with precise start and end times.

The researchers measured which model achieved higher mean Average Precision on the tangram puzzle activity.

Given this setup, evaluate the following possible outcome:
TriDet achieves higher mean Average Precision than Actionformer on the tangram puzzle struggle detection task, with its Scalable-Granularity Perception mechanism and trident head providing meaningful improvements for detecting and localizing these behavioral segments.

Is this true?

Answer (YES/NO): NO